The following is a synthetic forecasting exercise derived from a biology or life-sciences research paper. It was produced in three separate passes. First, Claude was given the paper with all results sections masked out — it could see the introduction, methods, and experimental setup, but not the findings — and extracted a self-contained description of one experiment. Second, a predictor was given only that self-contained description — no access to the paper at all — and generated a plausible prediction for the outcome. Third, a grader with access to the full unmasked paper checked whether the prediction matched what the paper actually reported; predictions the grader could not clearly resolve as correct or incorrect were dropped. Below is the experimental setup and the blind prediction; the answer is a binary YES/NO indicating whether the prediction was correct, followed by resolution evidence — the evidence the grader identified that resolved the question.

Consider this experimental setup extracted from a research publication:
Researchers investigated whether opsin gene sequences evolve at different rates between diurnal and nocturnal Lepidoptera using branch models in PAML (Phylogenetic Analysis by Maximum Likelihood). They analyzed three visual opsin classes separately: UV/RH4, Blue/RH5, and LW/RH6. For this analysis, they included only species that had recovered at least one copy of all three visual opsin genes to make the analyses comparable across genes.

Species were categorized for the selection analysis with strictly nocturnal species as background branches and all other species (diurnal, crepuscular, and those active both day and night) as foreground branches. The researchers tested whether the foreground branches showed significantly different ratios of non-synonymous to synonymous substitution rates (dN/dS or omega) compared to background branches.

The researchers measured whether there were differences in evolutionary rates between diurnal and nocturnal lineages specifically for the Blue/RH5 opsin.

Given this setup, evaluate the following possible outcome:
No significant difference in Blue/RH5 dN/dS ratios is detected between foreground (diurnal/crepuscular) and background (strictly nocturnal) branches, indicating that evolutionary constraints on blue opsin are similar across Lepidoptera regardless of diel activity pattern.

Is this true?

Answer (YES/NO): NO